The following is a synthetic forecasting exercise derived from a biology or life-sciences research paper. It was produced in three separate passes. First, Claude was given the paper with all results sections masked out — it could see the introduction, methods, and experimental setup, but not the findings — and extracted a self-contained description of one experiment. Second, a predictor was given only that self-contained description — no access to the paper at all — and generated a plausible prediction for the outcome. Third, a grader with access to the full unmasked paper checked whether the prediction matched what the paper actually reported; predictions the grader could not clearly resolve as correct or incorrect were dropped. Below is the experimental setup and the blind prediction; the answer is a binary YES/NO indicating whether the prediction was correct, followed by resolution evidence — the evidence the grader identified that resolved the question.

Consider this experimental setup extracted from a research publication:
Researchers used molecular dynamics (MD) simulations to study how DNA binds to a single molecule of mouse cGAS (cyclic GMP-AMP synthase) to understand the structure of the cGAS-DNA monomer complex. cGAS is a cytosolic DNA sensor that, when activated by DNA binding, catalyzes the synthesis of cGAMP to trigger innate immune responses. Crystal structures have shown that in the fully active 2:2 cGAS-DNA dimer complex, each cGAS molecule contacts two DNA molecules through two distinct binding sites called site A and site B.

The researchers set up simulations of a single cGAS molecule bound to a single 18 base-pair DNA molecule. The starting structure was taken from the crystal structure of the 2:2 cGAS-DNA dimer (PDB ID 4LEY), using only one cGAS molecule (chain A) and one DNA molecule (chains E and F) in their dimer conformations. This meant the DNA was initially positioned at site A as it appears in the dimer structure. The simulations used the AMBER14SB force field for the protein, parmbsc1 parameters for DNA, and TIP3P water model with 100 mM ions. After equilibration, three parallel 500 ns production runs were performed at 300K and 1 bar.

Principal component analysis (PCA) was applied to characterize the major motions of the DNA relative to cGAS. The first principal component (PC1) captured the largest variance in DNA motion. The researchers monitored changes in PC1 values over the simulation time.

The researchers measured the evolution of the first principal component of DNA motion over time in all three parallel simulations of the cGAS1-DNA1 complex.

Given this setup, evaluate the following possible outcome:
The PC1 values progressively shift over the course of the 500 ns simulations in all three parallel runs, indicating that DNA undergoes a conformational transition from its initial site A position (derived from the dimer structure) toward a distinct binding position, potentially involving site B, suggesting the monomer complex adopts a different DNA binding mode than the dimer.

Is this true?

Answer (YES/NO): YES